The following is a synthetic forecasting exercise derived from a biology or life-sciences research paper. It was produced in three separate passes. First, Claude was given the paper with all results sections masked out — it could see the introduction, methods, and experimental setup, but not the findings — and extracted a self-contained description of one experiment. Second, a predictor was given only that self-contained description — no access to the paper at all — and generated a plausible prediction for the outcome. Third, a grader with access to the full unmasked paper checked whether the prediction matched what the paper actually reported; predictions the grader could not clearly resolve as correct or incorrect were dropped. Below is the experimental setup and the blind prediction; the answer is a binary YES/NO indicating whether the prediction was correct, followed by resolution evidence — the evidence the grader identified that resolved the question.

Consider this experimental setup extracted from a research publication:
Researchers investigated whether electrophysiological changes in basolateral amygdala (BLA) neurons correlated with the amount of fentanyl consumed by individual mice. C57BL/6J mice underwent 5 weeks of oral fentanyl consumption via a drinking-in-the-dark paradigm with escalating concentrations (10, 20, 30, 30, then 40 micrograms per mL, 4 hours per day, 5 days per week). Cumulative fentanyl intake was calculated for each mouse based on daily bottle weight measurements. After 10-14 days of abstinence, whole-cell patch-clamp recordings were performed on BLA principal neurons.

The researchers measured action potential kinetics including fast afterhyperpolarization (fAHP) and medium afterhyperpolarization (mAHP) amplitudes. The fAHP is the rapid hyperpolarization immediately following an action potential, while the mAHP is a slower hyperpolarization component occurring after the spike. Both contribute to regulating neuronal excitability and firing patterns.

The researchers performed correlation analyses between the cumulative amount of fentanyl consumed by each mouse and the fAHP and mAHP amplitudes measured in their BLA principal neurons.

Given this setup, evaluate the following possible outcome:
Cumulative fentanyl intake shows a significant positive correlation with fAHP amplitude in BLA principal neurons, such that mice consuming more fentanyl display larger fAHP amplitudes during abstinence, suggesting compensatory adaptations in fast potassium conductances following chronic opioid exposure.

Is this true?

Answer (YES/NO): NO